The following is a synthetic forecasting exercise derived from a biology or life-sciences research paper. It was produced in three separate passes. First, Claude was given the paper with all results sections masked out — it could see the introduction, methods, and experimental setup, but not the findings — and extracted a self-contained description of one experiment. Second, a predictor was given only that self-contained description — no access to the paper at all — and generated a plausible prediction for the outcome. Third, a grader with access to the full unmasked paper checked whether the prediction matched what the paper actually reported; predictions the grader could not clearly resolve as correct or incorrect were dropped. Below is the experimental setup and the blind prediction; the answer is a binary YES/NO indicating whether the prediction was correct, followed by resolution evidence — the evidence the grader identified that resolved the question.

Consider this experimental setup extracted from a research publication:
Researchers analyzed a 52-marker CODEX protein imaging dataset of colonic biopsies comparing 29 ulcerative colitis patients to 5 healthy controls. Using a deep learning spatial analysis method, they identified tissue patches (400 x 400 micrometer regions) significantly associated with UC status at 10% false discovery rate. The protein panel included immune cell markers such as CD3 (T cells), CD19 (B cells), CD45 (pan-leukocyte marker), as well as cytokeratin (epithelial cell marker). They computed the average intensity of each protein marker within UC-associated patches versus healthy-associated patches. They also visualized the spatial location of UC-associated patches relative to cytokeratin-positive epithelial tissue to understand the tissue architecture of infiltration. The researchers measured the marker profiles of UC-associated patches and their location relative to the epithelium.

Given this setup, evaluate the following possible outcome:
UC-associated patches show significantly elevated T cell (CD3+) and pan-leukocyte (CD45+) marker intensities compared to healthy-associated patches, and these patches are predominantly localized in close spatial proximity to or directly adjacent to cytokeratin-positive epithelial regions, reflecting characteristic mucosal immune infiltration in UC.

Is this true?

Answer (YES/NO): NO